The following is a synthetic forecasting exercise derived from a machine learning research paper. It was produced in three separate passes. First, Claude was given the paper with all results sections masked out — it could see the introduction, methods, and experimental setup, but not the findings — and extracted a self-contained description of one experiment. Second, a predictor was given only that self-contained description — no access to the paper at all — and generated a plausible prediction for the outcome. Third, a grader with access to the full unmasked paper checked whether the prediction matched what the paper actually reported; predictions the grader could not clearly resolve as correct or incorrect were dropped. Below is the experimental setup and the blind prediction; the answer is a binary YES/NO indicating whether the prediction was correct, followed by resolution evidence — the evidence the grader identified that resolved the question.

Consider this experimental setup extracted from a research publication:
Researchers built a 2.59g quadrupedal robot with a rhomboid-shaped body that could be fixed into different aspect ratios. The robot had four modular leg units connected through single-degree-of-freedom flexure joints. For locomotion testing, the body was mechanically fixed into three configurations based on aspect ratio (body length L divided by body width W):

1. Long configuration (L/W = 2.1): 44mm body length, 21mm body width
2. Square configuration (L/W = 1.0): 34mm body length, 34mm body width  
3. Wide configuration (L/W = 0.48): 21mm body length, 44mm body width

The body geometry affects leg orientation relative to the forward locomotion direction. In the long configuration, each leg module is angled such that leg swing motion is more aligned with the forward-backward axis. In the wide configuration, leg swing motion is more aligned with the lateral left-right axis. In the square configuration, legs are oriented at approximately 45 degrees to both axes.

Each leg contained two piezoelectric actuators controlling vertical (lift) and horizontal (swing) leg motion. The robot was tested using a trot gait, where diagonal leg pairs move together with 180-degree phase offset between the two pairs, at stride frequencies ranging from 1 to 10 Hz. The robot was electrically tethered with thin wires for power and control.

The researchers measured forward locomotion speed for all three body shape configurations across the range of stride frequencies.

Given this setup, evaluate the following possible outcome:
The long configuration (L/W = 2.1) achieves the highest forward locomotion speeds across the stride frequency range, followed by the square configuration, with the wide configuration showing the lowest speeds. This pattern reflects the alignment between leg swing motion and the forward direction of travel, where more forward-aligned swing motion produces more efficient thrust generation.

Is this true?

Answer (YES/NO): YES